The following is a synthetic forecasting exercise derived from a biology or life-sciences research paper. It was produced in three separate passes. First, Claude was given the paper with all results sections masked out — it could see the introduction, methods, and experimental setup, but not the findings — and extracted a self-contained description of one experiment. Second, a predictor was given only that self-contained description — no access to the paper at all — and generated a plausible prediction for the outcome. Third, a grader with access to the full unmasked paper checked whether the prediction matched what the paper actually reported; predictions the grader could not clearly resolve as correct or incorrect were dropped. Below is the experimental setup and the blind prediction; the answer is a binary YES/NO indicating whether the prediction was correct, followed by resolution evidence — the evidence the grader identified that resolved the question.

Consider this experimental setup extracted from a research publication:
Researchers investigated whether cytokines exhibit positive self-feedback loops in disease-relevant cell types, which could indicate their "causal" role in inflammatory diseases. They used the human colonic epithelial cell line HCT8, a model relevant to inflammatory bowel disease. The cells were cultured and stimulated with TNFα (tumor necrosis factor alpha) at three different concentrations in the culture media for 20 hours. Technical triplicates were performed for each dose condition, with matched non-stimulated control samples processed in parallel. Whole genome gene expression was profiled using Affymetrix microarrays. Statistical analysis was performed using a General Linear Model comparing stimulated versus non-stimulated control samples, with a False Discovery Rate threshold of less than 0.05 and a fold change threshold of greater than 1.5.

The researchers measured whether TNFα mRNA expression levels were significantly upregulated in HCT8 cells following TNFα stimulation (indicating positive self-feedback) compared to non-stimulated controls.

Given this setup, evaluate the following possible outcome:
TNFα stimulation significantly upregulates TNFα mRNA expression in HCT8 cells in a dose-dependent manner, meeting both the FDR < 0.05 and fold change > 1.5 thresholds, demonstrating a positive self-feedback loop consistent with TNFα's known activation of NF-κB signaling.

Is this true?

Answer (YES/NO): NO